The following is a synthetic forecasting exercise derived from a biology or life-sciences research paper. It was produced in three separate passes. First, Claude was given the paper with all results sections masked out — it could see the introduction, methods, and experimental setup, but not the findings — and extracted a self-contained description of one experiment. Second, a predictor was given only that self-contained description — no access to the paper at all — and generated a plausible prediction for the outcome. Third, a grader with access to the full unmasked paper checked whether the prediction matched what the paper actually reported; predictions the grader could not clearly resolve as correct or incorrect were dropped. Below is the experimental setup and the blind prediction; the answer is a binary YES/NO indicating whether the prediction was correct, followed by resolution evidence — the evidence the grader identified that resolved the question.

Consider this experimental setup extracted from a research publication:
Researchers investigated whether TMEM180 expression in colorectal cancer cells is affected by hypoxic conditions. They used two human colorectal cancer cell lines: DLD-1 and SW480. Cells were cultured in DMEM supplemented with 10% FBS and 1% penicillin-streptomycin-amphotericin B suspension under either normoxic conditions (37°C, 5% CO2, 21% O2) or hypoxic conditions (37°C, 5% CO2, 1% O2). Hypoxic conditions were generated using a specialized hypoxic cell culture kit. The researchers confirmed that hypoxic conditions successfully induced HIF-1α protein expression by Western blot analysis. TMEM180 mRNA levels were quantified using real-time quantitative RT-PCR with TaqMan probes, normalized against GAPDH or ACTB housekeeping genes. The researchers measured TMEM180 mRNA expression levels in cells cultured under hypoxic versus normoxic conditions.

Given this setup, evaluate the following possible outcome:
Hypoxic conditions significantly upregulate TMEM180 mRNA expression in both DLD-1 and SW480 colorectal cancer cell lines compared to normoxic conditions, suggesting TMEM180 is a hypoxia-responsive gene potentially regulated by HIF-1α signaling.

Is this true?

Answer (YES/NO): NO